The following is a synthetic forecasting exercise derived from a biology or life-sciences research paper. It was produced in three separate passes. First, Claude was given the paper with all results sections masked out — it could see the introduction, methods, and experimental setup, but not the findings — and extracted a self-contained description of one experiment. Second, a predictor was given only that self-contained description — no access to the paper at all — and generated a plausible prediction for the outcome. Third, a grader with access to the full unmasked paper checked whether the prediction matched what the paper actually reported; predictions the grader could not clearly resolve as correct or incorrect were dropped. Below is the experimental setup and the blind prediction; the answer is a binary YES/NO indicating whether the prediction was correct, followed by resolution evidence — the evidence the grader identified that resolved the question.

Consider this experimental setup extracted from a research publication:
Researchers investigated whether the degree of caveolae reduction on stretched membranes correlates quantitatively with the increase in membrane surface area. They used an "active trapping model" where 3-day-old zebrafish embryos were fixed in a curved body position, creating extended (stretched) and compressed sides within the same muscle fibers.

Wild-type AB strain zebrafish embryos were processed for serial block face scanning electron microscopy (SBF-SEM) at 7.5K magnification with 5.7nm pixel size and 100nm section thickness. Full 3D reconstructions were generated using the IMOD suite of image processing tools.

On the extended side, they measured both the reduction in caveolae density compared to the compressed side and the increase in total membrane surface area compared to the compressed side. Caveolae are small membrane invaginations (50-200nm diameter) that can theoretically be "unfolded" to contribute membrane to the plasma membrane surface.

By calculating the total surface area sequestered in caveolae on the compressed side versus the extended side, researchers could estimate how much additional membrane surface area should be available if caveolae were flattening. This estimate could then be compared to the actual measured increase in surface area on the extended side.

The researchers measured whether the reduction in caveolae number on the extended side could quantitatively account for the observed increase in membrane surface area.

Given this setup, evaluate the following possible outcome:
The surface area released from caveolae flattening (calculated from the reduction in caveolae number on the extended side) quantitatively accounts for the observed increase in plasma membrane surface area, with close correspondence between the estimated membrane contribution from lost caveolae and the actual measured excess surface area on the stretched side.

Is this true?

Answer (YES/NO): YES